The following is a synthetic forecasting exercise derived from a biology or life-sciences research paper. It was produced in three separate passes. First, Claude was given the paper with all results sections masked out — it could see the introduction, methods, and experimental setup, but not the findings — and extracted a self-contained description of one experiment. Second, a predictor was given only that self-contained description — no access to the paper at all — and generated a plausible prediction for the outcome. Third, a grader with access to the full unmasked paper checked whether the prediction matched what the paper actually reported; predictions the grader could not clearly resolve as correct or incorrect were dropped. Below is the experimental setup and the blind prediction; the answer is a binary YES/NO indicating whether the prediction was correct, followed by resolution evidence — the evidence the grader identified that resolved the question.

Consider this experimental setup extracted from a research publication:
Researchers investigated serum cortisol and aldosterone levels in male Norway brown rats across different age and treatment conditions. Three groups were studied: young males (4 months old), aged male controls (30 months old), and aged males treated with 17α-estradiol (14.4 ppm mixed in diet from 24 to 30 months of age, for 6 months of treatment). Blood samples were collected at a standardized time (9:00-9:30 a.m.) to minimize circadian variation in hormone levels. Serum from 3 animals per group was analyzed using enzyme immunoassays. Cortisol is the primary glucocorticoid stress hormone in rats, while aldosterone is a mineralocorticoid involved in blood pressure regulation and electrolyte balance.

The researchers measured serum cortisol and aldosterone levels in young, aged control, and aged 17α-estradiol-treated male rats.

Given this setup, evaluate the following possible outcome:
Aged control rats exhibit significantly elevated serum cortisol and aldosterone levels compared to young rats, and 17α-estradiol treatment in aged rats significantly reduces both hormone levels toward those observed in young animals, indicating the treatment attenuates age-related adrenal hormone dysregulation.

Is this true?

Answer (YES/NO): NO